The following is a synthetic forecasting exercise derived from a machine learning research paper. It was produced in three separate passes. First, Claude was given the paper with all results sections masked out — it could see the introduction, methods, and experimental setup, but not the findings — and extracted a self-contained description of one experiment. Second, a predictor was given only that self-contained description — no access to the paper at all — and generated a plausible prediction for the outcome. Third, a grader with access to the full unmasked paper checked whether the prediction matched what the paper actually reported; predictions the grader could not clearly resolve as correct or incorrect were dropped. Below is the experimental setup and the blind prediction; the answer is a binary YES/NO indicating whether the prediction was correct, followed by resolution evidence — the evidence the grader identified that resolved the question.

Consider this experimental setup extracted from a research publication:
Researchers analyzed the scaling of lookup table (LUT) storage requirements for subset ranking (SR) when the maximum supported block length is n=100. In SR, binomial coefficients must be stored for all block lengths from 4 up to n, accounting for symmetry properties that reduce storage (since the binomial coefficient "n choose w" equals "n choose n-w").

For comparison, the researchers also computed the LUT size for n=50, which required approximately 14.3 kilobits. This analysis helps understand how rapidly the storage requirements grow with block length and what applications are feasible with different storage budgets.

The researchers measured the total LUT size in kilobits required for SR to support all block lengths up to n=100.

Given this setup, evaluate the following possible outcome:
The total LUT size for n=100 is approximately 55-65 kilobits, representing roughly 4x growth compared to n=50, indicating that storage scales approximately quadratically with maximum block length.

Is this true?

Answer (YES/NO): NO